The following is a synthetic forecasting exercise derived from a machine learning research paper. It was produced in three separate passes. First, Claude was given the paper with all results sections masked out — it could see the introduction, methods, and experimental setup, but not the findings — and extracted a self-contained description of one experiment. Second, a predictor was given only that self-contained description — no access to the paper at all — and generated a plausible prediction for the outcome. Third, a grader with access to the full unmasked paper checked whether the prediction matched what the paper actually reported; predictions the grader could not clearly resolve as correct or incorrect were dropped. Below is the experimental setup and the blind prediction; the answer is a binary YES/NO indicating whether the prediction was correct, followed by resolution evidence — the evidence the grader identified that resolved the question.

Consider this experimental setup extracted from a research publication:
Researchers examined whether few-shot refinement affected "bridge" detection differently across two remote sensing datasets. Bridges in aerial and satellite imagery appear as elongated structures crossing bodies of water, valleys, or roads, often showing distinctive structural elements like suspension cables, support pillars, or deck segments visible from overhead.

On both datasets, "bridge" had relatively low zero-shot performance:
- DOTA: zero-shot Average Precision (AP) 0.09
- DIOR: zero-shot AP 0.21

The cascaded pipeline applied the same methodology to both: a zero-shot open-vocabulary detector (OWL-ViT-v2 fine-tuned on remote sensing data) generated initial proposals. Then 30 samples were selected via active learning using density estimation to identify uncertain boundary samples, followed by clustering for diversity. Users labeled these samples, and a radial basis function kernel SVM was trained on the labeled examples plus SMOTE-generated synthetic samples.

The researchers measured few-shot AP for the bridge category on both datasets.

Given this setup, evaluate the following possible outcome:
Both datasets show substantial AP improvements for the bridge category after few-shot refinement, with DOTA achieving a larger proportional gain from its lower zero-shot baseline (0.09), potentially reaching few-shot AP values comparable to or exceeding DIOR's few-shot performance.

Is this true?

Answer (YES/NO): NO